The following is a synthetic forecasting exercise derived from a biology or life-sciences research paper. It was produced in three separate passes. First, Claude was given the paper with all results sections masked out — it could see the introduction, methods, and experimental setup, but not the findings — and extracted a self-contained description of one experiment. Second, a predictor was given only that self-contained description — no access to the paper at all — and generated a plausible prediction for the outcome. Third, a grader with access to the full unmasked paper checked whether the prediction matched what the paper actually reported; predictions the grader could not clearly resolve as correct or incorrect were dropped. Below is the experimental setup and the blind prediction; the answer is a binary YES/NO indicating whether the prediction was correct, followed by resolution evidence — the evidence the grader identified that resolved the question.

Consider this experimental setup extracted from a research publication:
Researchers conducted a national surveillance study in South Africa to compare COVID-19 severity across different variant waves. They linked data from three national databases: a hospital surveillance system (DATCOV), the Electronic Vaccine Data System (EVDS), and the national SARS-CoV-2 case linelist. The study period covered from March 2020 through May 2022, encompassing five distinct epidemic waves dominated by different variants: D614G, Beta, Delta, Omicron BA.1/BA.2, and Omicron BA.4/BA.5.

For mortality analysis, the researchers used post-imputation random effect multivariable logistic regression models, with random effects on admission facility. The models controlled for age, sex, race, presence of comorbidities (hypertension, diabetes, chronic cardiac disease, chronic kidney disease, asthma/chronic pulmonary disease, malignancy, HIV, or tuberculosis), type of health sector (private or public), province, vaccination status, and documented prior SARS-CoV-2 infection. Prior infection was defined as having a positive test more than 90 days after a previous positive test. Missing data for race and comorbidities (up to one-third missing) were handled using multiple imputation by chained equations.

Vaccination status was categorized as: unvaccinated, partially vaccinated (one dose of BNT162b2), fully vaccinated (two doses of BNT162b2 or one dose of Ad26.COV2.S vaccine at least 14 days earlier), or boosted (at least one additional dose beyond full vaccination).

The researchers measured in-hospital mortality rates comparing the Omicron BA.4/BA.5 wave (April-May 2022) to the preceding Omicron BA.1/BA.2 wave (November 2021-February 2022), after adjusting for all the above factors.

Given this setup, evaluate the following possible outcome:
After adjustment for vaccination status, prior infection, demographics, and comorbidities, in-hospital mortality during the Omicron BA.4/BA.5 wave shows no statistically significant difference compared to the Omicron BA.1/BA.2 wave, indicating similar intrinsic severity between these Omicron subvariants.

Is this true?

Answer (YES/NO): NO